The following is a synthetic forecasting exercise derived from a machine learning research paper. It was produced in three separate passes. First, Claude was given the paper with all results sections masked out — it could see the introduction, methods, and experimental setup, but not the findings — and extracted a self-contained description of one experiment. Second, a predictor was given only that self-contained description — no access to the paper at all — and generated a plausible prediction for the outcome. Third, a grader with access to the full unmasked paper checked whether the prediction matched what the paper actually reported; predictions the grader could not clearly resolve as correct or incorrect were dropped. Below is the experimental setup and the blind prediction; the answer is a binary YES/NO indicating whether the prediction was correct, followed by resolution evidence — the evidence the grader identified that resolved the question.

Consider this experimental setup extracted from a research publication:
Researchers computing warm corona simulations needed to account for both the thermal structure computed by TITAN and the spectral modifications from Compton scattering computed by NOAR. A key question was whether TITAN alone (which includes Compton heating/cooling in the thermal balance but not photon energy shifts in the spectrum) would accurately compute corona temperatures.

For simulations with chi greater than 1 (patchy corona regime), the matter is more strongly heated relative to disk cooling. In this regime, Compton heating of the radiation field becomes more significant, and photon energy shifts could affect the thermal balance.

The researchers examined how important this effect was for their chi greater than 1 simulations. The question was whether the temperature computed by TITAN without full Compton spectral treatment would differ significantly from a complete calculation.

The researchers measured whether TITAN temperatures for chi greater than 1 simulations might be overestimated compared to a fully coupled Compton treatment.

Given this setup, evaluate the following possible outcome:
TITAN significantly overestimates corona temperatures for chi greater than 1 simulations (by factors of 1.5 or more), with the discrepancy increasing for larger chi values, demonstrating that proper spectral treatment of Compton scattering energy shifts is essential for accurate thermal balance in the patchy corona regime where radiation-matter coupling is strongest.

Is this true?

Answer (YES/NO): NO